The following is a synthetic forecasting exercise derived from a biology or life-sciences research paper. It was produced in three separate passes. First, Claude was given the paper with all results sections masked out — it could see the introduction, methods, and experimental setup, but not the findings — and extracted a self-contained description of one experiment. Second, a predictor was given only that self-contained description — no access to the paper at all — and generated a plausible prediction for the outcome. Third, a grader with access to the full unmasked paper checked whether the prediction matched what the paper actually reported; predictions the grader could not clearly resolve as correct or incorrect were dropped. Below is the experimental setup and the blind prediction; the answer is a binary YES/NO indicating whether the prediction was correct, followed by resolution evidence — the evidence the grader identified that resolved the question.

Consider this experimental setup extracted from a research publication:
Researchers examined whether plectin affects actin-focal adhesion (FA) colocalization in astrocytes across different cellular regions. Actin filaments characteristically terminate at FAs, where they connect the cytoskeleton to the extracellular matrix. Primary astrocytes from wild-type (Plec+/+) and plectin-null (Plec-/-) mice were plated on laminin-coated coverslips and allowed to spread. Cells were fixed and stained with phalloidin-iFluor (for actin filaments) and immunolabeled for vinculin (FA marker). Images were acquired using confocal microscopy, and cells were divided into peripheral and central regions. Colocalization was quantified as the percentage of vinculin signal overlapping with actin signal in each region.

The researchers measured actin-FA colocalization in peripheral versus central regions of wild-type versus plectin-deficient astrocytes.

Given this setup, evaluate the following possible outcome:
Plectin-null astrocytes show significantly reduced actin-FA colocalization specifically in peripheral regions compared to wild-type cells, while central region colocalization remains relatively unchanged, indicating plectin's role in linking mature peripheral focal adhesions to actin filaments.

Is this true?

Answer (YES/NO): NO